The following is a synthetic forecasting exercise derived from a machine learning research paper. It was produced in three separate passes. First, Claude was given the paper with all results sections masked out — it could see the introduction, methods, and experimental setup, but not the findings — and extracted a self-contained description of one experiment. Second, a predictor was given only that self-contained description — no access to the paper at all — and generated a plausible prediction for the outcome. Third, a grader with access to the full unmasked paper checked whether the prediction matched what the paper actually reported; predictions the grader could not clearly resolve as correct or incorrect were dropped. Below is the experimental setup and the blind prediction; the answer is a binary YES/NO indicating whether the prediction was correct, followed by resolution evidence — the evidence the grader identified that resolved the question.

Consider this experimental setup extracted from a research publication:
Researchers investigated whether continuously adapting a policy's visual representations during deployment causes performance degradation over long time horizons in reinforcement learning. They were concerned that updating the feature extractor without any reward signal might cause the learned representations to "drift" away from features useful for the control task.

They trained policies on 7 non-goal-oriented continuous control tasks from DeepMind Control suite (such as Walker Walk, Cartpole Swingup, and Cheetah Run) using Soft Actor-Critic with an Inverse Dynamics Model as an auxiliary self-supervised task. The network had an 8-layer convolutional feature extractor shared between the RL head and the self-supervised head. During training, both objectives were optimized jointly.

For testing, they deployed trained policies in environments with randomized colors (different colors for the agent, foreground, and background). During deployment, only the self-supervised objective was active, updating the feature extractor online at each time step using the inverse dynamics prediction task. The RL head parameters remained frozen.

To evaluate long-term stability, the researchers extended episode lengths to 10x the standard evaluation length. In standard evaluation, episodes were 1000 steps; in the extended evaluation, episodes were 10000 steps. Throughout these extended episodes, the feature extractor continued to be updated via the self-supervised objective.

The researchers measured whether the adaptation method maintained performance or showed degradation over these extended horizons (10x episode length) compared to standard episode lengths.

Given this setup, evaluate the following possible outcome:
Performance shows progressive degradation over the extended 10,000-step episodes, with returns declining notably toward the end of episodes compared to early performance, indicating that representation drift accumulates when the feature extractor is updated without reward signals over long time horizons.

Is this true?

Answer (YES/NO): NO